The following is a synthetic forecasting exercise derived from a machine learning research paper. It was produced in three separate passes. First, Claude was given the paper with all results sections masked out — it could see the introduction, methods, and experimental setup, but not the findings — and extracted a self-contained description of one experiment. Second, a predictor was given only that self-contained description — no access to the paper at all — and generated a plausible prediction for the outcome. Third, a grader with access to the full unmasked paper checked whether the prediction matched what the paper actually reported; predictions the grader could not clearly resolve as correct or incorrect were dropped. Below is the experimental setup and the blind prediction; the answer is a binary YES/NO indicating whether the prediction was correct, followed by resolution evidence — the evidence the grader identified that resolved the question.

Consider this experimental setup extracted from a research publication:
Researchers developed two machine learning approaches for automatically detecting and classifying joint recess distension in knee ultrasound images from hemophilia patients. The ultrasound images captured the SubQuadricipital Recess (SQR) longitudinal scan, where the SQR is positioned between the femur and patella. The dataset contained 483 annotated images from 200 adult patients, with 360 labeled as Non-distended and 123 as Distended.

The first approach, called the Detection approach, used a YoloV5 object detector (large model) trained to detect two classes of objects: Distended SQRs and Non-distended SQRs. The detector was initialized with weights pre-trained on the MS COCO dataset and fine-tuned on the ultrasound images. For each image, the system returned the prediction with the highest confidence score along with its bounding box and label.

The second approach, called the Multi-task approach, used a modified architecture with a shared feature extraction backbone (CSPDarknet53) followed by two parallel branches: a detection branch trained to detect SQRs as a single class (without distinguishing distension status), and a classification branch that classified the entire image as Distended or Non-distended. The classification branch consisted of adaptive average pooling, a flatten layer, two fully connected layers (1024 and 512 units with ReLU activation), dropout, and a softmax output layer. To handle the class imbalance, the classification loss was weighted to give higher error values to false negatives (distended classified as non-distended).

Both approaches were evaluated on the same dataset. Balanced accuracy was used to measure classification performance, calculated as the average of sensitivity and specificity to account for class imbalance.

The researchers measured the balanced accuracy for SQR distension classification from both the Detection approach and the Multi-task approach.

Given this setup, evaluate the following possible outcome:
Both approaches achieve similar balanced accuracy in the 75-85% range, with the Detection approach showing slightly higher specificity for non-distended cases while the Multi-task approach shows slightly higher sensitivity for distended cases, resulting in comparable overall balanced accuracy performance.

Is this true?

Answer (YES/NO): NO